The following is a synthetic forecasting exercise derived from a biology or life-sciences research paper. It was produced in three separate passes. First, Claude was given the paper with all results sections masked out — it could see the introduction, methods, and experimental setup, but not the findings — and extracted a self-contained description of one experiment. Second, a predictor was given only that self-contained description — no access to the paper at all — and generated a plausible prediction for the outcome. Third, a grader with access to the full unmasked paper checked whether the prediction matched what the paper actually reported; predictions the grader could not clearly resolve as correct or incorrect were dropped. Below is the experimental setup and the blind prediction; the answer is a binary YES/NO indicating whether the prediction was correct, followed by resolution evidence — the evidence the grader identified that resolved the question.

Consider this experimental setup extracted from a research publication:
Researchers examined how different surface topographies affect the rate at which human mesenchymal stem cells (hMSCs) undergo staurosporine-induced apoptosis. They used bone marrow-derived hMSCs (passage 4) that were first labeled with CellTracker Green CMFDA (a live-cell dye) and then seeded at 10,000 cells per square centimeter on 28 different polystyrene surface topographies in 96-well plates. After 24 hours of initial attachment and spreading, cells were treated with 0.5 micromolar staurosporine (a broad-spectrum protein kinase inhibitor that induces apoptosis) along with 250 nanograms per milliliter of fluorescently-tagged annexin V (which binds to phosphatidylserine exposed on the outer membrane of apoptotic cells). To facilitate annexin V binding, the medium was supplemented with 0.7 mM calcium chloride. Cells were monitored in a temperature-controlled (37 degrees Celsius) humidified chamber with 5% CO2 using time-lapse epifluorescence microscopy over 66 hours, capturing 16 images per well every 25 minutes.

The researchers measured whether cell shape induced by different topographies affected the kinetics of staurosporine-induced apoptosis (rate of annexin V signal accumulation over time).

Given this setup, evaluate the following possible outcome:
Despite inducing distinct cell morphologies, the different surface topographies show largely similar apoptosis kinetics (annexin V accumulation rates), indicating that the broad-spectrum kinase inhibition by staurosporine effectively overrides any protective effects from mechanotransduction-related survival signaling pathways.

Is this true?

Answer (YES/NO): NO